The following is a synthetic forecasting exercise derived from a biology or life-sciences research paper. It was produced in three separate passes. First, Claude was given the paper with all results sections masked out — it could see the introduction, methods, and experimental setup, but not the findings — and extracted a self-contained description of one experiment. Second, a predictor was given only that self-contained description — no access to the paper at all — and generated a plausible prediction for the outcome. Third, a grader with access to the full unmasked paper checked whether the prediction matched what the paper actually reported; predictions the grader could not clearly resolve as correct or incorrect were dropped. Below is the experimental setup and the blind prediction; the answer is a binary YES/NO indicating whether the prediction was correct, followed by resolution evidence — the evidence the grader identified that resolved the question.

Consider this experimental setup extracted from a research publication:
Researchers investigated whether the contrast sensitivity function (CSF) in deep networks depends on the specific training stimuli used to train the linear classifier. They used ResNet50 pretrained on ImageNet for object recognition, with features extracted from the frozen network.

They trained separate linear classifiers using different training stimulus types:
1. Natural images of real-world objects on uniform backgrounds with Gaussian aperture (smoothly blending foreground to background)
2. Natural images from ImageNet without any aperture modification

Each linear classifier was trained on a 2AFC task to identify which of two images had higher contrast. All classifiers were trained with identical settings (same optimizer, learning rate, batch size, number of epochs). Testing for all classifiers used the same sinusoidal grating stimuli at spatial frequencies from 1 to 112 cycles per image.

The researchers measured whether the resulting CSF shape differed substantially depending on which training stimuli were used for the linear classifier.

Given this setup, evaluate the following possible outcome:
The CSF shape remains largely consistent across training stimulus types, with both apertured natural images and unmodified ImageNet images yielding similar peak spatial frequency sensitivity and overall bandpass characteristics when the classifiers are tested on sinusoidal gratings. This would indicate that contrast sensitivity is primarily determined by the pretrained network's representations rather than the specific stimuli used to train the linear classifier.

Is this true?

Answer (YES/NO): YES